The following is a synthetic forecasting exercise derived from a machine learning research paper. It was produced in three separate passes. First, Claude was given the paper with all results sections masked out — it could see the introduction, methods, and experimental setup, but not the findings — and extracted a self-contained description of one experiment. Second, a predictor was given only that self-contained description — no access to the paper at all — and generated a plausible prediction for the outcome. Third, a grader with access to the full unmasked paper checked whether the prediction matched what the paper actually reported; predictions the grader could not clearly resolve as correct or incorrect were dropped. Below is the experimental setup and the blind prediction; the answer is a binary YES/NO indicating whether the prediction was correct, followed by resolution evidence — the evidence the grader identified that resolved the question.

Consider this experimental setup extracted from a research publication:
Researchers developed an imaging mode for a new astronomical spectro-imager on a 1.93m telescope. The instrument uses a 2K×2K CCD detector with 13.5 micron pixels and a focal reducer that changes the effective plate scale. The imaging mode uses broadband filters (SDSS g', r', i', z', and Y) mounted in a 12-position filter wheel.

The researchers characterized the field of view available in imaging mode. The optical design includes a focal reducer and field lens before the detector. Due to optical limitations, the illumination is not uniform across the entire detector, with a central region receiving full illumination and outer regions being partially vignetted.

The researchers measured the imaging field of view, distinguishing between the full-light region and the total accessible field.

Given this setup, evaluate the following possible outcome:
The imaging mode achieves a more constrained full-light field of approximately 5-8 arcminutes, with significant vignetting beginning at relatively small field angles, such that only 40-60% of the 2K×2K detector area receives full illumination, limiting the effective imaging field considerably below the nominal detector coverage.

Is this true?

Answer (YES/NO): NO